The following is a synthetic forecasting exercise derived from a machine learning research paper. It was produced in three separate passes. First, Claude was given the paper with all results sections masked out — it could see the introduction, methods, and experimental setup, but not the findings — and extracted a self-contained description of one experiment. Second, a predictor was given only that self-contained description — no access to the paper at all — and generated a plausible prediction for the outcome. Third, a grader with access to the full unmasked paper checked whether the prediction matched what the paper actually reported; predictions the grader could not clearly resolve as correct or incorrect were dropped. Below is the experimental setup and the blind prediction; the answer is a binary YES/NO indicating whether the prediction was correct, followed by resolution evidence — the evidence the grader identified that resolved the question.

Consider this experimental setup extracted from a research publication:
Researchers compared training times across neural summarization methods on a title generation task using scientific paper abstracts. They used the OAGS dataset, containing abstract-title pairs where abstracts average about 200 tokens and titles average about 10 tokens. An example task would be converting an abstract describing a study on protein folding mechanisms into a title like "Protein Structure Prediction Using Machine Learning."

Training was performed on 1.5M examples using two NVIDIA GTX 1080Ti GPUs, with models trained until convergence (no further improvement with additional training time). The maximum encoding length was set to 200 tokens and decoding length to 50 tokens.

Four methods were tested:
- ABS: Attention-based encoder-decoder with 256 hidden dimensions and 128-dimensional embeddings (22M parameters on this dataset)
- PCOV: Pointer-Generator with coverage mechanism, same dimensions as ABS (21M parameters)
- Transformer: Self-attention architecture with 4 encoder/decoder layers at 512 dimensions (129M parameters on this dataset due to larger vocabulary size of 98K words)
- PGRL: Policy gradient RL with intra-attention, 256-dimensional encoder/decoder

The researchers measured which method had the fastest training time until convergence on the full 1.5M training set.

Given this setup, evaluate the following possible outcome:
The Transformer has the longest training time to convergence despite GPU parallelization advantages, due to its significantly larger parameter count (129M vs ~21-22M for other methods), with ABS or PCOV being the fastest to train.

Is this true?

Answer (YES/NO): YES